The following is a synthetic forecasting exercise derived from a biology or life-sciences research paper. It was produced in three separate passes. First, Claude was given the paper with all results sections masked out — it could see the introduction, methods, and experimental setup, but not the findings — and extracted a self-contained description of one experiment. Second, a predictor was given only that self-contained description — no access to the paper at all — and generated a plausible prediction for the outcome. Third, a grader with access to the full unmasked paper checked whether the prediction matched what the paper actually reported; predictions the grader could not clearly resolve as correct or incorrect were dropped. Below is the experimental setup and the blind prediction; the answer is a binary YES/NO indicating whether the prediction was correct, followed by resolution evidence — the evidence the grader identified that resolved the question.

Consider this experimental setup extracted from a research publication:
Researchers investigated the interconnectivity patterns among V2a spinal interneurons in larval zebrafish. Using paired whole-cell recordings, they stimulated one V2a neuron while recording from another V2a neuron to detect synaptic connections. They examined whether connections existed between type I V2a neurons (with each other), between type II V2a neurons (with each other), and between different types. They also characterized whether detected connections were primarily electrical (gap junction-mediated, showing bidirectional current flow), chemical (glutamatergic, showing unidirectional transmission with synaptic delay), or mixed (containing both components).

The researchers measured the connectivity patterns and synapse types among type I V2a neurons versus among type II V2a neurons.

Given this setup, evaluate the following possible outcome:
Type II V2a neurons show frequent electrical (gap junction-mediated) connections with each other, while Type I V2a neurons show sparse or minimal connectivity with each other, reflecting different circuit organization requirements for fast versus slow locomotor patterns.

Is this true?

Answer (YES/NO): NO